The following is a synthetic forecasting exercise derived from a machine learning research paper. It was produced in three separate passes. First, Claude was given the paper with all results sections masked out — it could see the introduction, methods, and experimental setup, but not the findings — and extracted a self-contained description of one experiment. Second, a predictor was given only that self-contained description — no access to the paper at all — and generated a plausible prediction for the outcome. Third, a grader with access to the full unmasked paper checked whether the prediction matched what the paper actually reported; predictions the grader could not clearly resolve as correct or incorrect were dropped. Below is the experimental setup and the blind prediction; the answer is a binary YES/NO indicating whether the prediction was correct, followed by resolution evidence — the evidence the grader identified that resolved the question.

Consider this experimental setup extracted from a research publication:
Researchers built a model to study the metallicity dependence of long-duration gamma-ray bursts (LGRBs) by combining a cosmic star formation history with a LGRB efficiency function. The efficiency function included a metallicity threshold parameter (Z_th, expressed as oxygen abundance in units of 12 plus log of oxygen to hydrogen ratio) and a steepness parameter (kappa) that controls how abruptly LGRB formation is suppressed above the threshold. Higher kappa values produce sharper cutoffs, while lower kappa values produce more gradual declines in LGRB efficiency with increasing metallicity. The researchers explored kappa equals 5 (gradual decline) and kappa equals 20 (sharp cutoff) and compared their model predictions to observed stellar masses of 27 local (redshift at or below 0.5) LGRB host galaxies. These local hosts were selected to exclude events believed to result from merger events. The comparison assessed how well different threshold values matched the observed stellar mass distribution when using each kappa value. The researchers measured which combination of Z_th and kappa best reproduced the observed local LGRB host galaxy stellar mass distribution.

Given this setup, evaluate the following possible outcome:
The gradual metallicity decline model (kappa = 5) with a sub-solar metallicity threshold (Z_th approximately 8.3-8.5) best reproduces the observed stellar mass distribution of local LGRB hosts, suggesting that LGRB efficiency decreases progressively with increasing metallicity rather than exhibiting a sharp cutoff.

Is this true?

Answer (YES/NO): NO